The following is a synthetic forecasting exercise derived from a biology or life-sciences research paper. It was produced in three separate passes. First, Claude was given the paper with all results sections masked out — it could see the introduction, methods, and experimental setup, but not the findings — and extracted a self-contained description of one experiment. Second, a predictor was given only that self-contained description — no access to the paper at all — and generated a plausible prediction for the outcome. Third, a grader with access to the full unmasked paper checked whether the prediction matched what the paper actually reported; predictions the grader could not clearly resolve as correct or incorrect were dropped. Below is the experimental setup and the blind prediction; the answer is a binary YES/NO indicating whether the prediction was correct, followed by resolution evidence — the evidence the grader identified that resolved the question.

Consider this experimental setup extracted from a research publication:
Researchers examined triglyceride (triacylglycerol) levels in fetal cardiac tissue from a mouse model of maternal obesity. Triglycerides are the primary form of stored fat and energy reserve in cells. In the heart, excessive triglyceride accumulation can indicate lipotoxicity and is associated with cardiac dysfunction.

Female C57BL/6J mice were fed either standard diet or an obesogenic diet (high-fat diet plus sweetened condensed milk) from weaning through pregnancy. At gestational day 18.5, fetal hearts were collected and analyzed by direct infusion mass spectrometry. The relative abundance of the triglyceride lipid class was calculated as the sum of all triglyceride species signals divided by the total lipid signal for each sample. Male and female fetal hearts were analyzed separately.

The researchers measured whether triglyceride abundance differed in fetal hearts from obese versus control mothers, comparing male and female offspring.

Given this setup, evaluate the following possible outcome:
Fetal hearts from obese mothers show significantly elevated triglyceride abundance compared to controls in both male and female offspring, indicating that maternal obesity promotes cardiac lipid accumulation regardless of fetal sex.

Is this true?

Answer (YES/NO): NO